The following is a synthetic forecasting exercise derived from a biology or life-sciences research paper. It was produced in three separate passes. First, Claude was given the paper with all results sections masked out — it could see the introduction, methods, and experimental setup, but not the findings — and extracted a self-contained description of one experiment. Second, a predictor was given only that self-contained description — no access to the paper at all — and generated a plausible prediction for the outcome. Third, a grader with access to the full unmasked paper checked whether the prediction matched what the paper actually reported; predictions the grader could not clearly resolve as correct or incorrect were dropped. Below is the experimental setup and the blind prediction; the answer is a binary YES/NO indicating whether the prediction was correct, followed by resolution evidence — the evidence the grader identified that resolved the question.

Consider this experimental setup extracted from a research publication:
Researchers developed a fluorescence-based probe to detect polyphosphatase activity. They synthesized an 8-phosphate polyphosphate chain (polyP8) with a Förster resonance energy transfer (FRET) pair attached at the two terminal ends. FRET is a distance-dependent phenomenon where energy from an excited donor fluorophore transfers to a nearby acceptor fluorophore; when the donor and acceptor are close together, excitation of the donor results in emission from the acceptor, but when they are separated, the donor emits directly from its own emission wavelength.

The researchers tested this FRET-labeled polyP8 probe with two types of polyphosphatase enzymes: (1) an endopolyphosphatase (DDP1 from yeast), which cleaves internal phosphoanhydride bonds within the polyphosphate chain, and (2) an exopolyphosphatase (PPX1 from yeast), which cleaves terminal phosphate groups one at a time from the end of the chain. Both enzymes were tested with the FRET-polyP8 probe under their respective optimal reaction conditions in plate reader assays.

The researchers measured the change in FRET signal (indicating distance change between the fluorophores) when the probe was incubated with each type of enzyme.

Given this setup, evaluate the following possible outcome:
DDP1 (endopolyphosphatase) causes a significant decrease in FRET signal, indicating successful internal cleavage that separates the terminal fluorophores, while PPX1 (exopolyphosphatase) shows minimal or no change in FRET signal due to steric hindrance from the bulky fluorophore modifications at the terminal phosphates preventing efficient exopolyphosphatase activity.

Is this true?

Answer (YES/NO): YES